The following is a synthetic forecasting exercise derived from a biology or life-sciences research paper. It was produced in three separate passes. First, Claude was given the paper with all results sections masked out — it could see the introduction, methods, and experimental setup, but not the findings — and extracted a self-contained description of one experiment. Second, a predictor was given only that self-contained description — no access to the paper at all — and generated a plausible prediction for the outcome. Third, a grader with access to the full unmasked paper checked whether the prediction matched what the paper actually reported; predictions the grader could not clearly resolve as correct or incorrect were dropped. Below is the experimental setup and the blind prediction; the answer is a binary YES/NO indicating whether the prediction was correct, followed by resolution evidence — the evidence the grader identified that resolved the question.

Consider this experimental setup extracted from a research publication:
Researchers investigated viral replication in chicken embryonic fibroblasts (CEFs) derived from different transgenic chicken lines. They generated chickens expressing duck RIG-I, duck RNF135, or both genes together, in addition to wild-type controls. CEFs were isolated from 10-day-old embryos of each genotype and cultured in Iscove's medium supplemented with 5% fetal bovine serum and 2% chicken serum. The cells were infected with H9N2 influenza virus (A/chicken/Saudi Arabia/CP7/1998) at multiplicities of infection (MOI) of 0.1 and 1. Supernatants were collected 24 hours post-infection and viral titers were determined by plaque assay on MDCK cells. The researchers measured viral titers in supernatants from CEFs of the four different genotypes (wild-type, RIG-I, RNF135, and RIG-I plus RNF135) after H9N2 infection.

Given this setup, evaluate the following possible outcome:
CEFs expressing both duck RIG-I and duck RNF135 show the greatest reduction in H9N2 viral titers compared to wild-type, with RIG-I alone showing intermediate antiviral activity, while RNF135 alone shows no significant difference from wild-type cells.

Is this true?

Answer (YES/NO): NO